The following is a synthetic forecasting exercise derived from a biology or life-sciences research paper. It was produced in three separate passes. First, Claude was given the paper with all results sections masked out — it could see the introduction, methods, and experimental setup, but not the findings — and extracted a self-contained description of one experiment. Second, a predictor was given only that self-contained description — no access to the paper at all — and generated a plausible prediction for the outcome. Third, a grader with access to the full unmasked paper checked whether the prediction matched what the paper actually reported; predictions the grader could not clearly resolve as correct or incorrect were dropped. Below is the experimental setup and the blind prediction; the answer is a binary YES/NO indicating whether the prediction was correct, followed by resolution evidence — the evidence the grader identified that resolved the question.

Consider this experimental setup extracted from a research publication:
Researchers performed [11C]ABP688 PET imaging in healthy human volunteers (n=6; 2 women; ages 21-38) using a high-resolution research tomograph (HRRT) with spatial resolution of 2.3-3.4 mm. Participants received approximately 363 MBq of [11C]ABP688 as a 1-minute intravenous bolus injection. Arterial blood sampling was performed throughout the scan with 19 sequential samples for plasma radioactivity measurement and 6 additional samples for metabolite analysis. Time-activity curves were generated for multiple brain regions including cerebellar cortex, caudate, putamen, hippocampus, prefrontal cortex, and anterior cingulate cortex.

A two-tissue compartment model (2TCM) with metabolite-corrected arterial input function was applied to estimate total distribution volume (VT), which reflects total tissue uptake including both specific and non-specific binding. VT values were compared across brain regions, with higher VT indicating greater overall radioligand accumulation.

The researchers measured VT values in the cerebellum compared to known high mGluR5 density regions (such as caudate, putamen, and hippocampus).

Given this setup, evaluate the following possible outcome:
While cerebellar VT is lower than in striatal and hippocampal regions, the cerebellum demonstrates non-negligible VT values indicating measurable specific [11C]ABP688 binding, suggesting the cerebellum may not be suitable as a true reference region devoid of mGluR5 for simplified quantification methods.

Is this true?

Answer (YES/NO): NO